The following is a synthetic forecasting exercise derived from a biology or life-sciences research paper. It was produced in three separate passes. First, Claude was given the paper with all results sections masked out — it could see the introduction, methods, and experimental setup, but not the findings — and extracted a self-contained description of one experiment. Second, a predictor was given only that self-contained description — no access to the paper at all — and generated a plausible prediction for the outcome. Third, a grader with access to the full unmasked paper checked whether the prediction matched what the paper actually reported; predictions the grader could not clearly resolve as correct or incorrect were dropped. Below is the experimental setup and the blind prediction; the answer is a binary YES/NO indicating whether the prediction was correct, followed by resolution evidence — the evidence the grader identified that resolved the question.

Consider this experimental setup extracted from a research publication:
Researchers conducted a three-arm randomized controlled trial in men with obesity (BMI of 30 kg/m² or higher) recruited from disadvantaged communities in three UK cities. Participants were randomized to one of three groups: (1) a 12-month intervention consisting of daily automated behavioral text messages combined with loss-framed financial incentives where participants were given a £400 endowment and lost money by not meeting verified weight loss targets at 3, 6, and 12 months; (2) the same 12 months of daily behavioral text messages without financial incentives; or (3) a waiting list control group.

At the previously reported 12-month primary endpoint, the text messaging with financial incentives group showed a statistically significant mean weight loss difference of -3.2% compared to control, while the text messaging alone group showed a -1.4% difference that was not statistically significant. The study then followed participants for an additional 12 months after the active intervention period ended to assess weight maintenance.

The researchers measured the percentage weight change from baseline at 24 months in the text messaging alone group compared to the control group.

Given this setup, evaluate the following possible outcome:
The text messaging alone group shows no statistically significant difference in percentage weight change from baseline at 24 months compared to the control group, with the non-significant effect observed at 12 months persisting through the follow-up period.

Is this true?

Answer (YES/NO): YES